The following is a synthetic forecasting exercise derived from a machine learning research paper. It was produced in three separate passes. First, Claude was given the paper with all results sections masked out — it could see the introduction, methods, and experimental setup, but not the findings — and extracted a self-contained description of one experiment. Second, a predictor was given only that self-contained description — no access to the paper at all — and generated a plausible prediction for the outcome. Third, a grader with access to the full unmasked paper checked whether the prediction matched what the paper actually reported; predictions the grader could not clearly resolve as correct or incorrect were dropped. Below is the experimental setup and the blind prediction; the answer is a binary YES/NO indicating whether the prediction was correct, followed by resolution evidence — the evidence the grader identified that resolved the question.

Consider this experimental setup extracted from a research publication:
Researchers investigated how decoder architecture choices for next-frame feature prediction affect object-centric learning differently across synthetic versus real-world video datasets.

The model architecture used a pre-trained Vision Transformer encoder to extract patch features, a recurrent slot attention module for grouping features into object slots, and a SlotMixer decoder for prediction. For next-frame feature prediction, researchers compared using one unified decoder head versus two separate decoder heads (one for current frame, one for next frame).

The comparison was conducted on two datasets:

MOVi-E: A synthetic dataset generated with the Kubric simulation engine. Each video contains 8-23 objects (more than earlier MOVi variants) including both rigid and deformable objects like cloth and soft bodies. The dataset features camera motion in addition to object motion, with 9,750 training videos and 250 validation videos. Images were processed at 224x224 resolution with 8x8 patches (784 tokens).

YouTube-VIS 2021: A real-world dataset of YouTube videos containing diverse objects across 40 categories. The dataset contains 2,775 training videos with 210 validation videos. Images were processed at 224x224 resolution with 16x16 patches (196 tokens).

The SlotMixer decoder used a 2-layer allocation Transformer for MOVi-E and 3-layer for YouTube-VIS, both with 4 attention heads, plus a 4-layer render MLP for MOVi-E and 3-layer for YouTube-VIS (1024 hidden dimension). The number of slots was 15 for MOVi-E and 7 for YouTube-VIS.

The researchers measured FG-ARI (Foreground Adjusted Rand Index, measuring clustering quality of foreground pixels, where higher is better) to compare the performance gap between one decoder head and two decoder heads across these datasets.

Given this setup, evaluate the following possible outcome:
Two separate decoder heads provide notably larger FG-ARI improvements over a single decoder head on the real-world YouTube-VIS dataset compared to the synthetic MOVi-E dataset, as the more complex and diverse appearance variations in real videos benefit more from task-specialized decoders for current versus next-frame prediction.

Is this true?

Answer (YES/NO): YES